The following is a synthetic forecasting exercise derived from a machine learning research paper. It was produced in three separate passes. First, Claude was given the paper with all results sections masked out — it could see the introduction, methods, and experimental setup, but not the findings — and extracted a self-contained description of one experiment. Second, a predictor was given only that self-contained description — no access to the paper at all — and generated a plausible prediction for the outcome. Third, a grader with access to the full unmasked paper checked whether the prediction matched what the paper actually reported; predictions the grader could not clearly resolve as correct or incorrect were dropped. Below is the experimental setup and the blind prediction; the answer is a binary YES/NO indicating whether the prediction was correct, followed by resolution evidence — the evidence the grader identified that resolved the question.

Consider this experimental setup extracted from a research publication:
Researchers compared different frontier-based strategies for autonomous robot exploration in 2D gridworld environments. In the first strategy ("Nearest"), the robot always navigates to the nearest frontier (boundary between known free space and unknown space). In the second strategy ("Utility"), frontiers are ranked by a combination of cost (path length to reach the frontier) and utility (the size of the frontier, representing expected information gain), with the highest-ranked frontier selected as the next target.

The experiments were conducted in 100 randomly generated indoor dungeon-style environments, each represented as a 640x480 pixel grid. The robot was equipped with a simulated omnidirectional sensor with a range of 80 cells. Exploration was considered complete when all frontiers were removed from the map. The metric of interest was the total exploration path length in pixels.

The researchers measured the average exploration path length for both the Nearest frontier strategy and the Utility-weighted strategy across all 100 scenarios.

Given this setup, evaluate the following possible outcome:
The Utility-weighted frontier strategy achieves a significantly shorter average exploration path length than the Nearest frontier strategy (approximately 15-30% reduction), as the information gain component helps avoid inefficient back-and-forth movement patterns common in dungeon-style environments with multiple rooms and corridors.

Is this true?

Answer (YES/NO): NO